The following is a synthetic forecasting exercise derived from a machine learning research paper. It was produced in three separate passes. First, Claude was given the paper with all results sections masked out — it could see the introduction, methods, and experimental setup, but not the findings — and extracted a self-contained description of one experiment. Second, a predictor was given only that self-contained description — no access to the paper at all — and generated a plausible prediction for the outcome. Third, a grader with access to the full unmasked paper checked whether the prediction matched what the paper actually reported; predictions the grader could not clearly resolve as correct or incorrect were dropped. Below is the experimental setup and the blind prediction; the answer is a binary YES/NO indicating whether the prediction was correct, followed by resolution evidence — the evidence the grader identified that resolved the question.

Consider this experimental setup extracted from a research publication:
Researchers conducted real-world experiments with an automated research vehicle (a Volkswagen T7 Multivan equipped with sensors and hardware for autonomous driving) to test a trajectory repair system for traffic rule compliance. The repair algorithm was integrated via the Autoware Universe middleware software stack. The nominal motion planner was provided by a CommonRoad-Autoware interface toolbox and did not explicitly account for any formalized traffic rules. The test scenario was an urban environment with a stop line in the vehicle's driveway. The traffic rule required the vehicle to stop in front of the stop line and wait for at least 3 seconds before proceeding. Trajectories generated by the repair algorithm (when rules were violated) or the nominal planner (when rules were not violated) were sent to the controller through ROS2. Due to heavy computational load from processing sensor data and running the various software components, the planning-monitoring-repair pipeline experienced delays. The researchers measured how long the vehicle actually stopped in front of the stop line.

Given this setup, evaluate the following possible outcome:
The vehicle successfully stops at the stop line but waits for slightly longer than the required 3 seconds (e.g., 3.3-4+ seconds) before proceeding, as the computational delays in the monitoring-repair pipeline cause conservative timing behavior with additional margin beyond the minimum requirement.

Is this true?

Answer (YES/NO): YES